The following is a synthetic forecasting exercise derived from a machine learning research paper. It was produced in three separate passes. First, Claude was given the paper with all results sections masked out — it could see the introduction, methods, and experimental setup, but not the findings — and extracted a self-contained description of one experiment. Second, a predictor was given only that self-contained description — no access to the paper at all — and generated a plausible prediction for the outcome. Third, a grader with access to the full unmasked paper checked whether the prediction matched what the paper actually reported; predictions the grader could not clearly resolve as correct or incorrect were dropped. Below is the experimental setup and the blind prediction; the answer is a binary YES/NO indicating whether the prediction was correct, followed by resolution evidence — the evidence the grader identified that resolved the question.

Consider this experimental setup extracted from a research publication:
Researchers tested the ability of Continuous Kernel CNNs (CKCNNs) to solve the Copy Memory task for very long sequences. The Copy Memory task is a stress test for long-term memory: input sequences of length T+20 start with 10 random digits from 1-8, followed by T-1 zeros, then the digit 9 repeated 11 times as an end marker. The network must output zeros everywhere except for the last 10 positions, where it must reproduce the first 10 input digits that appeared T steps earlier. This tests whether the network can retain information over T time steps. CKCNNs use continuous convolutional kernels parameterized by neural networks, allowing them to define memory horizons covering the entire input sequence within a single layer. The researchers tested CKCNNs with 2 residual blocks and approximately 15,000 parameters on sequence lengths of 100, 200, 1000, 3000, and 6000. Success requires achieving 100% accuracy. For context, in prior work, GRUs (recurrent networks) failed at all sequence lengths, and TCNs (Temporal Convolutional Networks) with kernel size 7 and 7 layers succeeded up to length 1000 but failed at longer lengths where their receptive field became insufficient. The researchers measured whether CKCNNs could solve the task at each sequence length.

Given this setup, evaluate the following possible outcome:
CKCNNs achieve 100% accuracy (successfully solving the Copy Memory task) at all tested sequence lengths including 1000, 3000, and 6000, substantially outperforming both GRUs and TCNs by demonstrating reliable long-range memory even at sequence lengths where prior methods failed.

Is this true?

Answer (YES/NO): YES